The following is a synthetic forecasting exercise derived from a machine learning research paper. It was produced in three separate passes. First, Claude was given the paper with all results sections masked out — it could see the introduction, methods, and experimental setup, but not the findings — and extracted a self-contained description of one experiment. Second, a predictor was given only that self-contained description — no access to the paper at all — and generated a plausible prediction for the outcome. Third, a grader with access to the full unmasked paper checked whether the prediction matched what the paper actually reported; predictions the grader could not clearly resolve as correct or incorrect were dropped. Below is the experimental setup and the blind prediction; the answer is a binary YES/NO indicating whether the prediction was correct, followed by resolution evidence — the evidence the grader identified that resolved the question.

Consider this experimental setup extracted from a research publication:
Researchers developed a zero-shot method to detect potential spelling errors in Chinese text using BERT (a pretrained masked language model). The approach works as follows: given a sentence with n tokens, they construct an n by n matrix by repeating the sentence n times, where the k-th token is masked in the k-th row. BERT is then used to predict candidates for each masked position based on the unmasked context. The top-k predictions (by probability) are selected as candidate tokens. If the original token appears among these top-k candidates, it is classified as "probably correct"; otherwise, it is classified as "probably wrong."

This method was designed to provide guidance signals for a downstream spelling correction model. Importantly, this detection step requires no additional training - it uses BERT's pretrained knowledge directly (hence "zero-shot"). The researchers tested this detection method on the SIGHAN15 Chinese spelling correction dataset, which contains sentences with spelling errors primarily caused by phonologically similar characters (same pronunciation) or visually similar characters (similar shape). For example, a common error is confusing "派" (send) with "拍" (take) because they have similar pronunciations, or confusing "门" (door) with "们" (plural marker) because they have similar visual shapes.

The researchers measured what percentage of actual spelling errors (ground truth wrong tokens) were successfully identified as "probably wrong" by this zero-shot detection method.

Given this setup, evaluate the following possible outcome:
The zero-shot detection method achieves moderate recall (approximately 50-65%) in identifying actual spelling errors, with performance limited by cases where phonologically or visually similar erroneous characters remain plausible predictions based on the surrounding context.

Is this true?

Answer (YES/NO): NO